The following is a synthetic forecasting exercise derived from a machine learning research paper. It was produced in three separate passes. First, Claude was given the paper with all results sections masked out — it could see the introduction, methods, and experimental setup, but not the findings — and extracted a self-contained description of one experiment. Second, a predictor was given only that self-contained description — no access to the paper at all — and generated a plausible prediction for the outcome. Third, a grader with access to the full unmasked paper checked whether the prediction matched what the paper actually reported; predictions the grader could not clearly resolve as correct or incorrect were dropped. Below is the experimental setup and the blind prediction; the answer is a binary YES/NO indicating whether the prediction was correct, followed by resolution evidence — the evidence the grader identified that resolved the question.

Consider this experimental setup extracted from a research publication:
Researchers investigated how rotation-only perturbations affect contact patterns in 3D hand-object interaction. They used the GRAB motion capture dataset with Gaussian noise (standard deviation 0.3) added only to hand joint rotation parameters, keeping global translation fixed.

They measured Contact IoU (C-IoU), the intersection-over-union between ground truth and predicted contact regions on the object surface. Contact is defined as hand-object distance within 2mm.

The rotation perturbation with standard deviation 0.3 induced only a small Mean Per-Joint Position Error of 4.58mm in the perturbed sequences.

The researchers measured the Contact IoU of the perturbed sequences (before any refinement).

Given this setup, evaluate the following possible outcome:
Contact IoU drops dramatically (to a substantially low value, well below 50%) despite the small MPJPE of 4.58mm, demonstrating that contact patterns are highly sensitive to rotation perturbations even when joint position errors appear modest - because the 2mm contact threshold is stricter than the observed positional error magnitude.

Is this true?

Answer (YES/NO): YES